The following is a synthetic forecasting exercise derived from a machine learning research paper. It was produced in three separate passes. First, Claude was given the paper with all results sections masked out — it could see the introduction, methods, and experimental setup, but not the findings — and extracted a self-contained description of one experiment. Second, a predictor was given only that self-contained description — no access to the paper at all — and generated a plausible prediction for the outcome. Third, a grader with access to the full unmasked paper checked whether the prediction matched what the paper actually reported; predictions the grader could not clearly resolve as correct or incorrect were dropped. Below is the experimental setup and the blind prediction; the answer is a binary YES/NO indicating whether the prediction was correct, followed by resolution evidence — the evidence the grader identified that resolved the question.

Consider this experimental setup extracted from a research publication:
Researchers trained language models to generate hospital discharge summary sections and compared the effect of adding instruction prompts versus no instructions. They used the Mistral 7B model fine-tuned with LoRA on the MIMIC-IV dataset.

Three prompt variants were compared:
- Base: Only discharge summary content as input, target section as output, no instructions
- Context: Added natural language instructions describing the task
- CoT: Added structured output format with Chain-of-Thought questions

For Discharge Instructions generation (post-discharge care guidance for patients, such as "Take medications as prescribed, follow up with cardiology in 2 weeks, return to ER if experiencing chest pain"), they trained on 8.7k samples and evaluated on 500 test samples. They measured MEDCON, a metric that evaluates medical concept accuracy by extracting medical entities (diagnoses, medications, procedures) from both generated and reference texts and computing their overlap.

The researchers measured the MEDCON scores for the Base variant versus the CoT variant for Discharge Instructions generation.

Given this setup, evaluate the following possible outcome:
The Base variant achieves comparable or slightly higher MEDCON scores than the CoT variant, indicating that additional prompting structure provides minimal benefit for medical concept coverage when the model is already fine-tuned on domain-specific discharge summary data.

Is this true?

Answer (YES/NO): NO